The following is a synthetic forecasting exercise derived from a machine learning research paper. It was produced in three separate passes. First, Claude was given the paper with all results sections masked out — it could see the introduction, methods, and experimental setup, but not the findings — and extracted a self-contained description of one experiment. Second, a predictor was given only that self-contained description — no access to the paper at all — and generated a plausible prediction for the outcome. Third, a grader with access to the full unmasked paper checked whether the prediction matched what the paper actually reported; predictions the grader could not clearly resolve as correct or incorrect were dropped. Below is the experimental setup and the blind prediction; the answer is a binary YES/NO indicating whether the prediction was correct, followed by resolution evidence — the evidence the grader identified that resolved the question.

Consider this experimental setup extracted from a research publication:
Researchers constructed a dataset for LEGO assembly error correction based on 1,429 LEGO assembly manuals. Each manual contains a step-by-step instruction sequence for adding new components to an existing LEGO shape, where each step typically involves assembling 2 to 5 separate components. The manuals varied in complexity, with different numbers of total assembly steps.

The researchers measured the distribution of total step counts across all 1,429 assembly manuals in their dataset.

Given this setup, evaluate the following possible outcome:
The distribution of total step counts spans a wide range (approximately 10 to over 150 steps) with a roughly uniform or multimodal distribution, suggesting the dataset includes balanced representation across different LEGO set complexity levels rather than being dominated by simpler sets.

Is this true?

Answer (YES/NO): NO